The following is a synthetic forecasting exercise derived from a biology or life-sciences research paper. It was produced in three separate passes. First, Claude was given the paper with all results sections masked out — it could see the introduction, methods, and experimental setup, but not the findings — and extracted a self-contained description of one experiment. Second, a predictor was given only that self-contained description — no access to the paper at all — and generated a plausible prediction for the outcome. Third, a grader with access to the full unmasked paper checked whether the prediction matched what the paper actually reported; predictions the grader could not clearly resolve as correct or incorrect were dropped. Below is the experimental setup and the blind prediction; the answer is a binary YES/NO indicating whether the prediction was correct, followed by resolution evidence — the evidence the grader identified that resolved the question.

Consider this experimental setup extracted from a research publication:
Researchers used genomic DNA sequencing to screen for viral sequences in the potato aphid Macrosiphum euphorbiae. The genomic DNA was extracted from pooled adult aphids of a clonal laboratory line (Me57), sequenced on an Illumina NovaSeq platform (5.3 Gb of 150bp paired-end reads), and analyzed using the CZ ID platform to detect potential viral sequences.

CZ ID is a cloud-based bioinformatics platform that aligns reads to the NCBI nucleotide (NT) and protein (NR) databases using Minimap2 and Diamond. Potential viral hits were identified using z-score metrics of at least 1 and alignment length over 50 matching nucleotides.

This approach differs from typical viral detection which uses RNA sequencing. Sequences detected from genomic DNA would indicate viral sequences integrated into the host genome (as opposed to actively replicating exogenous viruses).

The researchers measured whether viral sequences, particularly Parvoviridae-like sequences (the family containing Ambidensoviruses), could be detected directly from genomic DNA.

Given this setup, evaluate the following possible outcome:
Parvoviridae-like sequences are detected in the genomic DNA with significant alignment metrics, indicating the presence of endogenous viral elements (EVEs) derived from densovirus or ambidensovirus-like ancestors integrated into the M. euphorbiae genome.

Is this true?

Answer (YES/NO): NO